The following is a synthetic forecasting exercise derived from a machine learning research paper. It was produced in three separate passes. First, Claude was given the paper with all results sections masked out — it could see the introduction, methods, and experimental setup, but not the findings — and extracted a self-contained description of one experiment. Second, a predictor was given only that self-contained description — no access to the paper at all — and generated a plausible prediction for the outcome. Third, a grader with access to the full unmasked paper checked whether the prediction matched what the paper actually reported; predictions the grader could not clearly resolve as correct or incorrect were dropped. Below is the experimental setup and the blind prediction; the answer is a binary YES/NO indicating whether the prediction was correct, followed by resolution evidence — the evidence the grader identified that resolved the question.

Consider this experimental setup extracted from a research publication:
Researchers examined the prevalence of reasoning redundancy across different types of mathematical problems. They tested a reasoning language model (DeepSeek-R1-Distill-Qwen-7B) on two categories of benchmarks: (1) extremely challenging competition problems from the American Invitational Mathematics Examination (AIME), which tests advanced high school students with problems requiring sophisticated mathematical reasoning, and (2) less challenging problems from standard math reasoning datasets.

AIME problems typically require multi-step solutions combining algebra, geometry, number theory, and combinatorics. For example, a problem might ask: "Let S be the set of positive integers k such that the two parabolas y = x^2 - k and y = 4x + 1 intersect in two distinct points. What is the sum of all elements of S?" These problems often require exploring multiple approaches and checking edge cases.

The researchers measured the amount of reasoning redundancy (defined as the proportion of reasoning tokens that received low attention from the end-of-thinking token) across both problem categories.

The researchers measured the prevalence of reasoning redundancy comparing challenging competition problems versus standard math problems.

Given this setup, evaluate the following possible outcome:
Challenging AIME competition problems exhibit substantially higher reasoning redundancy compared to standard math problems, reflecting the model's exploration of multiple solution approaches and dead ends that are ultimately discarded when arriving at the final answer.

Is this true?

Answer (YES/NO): YES